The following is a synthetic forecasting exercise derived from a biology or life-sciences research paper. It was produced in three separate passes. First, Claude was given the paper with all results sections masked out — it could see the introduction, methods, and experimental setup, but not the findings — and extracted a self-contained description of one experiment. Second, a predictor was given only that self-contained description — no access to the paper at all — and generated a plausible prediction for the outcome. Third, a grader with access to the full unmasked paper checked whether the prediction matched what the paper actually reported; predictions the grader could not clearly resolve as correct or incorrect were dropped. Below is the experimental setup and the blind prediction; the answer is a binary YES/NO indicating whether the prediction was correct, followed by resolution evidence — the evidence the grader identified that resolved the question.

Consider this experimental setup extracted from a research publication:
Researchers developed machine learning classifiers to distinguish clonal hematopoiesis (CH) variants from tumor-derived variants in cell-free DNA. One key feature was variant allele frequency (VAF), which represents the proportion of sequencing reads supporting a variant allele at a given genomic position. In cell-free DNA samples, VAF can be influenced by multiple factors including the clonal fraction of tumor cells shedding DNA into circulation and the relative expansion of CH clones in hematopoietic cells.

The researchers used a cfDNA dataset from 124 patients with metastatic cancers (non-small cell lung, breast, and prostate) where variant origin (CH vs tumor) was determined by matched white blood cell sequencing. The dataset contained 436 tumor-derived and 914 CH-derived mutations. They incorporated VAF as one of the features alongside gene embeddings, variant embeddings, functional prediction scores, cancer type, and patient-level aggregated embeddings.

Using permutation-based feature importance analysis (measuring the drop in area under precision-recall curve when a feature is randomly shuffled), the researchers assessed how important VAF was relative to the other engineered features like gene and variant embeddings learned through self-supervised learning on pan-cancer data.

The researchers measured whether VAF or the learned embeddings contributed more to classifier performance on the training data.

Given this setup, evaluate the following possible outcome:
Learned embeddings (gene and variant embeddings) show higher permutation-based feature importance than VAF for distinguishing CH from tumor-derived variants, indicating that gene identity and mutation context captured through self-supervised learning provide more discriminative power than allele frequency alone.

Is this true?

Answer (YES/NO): NO